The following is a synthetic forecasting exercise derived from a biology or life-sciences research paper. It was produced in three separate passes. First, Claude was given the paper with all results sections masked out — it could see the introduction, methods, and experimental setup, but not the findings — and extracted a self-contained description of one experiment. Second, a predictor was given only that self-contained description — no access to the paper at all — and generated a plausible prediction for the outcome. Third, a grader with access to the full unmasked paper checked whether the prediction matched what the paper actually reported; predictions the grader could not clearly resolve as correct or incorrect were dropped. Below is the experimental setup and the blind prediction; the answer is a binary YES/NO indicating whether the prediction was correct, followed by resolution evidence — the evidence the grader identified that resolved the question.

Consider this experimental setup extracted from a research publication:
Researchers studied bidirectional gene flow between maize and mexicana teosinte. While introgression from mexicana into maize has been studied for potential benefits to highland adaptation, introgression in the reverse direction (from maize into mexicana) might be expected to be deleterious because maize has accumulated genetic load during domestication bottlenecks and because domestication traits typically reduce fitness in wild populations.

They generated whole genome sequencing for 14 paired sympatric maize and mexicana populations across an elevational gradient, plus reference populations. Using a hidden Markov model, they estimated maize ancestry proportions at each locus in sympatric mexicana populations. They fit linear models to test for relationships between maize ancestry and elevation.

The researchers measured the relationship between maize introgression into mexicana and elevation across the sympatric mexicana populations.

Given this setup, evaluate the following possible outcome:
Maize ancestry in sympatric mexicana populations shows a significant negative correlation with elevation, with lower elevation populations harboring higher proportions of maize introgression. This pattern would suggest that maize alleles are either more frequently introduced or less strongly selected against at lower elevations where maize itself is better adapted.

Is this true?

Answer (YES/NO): YES